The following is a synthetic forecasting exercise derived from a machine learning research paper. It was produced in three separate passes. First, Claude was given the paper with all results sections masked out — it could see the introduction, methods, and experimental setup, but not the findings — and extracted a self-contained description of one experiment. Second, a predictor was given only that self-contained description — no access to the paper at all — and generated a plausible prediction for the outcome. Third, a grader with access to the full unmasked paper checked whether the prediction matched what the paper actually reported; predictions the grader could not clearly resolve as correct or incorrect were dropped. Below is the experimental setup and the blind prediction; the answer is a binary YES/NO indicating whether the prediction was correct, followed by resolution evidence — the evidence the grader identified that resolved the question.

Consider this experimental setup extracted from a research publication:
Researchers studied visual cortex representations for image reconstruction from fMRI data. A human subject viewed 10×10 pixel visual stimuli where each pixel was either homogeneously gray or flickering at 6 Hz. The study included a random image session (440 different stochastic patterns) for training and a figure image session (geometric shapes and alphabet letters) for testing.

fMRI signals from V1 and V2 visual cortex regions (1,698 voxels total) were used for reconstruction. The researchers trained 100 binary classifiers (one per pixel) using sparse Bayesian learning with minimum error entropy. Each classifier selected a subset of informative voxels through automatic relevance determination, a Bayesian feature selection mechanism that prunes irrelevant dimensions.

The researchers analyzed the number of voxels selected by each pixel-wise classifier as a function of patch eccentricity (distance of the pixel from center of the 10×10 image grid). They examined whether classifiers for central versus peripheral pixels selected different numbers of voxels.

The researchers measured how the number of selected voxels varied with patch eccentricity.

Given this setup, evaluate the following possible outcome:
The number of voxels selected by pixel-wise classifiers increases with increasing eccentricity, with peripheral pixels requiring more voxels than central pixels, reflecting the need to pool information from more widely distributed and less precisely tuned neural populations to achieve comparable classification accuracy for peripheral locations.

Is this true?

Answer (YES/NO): NO